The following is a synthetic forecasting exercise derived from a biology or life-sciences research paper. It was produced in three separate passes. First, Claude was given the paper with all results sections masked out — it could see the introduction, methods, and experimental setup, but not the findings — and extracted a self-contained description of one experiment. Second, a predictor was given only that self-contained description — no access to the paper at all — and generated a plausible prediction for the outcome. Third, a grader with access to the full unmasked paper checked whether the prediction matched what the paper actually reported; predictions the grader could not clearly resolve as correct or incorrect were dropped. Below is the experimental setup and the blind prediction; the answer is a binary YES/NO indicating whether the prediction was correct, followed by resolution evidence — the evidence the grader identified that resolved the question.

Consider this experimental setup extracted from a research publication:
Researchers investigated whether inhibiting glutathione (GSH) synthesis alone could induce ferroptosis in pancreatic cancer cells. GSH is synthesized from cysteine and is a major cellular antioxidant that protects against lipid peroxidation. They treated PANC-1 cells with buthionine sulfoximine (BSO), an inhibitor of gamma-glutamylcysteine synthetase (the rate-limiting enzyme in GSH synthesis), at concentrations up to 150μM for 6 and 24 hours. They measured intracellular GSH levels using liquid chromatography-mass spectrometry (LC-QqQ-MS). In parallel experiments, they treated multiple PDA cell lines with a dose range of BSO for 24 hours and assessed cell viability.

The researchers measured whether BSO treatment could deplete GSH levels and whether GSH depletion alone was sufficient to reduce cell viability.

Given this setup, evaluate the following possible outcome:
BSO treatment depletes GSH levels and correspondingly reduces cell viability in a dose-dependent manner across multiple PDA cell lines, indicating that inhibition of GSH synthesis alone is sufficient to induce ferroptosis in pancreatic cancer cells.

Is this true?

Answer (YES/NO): NO